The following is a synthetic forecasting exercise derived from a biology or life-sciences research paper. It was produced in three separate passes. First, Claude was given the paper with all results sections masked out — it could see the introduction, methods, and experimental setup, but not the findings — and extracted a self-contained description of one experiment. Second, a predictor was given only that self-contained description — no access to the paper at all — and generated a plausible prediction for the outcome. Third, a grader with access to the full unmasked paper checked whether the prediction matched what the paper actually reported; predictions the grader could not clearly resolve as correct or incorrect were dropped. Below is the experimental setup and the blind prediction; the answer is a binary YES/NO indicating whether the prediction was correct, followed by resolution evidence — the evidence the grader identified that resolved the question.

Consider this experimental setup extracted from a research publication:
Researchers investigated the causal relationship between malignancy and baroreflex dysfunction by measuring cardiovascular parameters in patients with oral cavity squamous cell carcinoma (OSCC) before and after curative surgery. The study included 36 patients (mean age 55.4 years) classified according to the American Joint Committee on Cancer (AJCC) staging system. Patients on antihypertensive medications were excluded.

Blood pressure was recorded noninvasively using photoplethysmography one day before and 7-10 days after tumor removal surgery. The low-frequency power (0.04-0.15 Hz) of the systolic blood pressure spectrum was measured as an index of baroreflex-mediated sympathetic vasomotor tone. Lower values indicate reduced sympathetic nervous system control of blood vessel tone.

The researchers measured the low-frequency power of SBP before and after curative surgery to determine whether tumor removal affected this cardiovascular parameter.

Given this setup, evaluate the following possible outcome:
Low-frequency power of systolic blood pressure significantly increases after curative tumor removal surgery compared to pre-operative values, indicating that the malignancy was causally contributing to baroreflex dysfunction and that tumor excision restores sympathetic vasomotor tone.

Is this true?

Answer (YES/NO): YES